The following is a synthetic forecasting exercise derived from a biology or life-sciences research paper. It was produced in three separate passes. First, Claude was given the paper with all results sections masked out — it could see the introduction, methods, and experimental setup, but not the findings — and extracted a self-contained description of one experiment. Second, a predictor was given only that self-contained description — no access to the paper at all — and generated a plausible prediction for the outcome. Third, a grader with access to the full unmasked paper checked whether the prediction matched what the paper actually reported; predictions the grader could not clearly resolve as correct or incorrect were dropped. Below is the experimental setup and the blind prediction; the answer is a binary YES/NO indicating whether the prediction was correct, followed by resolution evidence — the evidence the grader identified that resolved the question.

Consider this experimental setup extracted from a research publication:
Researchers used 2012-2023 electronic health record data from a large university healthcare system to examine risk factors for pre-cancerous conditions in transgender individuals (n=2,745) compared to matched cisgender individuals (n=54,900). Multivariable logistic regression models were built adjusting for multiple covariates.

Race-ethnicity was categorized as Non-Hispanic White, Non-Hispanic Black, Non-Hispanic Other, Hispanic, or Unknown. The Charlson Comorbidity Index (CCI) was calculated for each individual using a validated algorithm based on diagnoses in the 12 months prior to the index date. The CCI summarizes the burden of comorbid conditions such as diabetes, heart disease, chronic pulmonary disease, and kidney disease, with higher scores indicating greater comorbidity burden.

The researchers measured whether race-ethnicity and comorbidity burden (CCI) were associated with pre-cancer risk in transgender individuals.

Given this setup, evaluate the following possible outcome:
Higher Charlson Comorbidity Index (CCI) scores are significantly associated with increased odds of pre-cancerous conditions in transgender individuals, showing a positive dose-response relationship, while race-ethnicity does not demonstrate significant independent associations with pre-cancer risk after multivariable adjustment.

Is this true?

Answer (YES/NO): NO